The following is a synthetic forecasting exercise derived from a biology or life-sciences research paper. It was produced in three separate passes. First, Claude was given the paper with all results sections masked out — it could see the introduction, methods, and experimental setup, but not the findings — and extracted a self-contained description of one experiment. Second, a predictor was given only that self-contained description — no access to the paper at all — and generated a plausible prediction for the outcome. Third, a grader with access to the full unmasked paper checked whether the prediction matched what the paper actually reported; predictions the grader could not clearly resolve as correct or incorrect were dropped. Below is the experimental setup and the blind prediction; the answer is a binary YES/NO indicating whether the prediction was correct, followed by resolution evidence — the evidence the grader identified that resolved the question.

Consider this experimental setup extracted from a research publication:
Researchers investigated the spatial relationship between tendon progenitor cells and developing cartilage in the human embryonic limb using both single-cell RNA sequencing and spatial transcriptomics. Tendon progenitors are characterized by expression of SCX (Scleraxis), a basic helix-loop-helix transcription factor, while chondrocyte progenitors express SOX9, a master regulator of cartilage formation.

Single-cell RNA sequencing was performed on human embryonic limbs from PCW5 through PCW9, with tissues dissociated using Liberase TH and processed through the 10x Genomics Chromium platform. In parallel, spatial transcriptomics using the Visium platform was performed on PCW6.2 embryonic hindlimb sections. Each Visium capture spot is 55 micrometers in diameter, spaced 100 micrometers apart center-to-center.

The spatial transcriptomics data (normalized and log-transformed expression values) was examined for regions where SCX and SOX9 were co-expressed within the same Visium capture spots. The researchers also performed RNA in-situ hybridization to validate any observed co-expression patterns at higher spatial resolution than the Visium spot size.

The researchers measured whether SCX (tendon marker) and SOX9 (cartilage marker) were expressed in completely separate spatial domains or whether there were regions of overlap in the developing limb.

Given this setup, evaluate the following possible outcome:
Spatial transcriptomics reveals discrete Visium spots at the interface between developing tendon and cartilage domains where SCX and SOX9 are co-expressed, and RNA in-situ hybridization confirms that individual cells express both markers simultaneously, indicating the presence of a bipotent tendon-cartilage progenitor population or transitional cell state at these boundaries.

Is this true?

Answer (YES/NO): YES